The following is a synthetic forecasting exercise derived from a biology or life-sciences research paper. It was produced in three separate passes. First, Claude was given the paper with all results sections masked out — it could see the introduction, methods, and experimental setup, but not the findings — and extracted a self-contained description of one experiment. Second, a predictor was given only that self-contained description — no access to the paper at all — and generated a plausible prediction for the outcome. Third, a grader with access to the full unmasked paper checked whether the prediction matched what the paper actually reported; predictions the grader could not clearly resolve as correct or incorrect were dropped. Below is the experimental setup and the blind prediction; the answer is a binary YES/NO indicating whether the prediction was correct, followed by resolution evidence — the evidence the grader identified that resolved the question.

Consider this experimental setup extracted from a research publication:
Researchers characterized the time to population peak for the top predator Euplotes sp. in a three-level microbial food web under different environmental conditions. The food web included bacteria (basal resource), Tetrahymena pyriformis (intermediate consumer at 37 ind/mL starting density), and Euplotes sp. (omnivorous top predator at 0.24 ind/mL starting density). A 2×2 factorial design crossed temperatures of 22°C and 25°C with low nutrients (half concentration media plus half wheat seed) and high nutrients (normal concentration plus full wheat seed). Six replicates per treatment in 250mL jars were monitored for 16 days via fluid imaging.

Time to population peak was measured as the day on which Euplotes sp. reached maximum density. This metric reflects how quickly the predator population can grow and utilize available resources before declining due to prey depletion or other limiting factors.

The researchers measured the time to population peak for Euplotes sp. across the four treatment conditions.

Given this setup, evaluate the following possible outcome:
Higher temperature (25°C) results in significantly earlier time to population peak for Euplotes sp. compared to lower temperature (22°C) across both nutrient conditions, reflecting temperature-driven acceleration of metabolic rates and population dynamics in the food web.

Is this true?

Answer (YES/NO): YES